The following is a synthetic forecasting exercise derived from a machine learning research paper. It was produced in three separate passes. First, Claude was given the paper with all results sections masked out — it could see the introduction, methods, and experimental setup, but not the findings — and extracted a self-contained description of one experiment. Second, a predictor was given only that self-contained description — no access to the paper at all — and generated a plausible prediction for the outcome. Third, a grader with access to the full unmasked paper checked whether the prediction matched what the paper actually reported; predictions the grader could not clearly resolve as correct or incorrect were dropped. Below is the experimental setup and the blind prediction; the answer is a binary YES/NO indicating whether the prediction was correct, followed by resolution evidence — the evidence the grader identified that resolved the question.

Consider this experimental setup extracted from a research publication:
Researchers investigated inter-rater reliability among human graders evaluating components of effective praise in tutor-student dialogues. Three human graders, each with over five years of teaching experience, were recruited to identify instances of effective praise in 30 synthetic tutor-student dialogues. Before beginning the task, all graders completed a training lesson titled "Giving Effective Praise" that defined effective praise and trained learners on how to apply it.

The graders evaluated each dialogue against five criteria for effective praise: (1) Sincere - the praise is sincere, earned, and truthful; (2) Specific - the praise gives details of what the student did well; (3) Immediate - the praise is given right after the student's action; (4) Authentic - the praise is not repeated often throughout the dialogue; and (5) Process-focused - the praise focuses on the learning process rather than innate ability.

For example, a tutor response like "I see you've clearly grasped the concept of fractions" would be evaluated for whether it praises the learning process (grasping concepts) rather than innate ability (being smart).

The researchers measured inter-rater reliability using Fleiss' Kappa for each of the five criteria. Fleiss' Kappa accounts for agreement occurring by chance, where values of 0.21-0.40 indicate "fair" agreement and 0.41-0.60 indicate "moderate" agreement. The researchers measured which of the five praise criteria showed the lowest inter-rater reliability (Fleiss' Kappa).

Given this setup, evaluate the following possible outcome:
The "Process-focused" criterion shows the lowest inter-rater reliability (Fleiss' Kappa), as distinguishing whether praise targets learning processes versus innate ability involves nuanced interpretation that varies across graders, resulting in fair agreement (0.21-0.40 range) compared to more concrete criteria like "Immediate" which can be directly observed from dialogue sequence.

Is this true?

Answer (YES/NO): YES